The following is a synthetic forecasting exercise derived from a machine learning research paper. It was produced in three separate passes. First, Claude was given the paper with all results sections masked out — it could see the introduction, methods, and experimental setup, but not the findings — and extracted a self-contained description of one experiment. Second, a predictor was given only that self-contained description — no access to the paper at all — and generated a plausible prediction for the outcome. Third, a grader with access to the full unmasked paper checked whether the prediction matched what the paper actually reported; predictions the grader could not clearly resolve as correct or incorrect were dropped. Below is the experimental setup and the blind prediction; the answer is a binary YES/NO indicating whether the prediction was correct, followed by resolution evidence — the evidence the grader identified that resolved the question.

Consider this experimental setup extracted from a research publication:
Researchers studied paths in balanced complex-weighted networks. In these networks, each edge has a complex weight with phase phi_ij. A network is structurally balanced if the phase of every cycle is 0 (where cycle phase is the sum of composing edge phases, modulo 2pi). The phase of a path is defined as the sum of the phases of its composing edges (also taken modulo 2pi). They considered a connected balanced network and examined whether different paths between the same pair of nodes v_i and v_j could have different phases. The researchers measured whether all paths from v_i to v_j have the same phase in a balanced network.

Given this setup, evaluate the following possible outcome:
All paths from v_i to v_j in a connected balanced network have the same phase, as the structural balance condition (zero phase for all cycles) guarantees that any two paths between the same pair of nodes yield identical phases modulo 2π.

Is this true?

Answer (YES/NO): YES